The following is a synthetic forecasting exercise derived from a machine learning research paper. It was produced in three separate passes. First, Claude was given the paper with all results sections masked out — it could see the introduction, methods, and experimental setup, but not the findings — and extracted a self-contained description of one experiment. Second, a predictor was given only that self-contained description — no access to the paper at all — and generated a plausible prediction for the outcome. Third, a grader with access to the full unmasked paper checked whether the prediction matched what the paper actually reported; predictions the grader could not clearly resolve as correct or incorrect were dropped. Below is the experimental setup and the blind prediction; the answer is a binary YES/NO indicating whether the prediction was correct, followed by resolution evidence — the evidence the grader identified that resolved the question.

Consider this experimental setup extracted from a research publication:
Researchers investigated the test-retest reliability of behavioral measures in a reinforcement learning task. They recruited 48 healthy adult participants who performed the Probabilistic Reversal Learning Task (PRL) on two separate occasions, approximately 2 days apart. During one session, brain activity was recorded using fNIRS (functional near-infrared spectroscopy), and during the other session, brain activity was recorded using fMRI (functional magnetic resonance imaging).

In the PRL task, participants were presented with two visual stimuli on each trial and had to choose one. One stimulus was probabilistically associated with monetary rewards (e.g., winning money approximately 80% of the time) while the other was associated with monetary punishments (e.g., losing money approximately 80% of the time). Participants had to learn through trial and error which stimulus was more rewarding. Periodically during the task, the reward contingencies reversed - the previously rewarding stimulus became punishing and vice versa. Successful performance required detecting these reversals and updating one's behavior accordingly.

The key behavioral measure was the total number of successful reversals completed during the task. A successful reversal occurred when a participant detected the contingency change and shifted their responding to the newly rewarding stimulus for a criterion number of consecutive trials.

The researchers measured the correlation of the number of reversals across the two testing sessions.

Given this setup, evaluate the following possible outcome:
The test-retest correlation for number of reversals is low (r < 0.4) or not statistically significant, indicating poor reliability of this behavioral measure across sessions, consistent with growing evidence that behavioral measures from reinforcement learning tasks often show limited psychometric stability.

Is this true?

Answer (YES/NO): NO